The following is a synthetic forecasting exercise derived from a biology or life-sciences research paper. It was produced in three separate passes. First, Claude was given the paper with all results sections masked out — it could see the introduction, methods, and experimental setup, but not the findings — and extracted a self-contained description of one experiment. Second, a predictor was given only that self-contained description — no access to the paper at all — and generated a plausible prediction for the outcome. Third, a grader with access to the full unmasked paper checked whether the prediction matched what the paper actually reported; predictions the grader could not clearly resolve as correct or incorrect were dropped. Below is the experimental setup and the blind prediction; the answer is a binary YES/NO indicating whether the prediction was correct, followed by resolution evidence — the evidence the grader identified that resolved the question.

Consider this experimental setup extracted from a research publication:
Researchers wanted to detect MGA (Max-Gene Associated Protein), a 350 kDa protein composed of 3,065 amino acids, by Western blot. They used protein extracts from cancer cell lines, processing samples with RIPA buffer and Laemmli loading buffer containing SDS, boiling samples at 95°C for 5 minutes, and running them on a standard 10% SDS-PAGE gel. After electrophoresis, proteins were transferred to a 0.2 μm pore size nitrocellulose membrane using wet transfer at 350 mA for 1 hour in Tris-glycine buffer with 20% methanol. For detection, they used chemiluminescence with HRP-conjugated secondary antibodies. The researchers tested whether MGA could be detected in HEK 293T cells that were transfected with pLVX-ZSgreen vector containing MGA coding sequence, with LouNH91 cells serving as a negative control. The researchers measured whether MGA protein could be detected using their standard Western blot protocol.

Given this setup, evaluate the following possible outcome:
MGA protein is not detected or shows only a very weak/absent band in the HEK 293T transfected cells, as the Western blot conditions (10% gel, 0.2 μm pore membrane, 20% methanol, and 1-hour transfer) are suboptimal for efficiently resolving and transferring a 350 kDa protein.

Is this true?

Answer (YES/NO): YES